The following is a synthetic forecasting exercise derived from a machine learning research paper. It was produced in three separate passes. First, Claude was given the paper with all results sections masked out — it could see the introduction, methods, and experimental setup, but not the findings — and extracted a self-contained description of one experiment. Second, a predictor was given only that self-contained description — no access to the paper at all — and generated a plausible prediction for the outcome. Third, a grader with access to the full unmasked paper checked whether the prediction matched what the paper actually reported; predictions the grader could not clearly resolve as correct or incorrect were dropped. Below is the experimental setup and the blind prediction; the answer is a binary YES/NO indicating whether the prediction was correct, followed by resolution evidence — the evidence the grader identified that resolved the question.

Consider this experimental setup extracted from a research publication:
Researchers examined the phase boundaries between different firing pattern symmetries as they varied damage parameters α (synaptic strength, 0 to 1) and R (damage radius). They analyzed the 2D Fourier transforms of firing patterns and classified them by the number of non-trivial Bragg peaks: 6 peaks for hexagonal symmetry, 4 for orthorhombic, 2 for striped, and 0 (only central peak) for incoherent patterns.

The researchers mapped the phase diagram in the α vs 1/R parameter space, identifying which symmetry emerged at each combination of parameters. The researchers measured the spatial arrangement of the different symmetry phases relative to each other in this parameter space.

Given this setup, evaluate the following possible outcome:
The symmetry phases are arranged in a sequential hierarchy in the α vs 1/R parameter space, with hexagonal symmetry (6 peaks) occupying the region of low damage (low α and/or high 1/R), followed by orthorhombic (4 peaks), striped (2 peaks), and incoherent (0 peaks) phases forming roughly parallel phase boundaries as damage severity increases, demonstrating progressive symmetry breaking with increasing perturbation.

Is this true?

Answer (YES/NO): NO